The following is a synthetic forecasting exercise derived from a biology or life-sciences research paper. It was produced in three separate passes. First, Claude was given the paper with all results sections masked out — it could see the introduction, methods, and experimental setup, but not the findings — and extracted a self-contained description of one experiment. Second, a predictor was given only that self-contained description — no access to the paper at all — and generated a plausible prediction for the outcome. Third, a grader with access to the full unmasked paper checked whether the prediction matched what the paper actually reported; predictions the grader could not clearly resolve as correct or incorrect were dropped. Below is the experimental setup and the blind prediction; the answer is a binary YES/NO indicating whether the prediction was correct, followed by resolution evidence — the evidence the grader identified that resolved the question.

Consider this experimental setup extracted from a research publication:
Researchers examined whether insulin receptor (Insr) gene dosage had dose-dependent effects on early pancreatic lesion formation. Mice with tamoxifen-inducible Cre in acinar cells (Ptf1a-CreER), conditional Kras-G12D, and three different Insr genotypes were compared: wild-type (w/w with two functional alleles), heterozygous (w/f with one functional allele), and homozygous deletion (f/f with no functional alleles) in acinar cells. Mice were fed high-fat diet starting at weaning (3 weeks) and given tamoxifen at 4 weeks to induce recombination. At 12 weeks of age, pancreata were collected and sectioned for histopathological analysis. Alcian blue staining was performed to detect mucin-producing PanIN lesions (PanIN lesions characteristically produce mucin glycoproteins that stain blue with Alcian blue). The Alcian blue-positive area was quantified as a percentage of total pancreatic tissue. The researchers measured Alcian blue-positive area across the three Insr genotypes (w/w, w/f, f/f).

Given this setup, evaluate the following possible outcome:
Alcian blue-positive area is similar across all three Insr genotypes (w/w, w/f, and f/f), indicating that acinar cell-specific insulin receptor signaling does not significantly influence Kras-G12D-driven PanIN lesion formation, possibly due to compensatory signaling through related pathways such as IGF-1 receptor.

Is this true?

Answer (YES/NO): NO